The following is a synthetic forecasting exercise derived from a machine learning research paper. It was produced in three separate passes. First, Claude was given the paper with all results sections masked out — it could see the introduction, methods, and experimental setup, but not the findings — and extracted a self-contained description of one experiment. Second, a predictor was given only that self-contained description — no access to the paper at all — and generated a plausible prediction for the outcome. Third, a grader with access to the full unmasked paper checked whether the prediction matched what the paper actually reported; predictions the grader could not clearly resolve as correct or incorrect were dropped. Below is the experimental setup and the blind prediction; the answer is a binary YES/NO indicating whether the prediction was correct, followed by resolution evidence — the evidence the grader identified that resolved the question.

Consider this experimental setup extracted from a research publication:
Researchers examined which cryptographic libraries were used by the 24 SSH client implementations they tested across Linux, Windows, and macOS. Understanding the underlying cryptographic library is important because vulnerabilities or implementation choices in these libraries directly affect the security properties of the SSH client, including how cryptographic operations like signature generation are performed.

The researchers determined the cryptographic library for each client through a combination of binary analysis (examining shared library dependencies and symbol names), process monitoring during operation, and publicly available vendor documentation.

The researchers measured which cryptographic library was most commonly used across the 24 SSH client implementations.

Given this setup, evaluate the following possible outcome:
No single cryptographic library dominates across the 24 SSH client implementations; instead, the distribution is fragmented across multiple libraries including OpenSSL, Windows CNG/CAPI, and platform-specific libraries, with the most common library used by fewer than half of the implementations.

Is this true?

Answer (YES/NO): YES